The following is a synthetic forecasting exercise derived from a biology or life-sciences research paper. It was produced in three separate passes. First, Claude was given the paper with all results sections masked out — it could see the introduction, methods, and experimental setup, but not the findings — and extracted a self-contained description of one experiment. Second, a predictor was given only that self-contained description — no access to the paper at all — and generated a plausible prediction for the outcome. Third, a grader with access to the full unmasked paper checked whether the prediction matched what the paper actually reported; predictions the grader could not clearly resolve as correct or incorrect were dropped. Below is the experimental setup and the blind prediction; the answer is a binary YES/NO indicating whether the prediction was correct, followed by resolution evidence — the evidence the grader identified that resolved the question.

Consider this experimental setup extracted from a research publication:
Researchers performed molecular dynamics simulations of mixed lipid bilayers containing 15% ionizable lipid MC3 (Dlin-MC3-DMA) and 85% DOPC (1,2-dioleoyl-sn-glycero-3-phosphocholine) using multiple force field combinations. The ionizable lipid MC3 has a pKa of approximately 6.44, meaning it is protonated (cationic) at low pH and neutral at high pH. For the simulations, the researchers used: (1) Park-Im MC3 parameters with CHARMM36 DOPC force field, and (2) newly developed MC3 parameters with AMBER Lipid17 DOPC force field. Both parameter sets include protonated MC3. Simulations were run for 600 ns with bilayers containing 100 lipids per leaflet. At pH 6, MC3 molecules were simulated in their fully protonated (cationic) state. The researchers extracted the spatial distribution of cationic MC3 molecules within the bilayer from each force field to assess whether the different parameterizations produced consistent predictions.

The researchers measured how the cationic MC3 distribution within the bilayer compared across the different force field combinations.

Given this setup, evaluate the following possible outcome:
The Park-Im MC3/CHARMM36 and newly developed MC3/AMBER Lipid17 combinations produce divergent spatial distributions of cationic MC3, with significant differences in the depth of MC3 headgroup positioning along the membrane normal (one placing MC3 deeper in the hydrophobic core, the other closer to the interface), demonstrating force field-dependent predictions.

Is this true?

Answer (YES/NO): NO